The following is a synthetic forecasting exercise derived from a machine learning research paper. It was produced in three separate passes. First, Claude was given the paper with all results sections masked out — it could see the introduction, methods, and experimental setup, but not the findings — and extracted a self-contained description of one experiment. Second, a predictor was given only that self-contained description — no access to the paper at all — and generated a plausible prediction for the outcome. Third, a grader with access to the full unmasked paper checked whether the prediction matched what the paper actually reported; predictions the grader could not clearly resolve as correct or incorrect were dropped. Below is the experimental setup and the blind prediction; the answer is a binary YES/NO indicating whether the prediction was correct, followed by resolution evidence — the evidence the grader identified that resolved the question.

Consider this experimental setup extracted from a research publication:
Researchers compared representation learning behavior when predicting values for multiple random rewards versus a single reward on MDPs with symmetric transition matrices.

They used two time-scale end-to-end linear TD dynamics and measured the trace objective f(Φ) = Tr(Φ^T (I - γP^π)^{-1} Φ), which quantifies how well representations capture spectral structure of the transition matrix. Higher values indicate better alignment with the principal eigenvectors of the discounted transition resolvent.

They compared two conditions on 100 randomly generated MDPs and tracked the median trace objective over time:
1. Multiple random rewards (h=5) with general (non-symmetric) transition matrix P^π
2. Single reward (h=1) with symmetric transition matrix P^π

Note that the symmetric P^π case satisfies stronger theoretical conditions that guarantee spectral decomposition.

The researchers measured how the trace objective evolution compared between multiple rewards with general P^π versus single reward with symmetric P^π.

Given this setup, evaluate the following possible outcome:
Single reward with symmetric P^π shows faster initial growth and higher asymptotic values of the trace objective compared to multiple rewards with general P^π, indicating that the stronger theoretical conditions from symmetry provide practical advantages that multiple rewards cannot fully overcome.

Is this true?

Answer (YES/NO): NO